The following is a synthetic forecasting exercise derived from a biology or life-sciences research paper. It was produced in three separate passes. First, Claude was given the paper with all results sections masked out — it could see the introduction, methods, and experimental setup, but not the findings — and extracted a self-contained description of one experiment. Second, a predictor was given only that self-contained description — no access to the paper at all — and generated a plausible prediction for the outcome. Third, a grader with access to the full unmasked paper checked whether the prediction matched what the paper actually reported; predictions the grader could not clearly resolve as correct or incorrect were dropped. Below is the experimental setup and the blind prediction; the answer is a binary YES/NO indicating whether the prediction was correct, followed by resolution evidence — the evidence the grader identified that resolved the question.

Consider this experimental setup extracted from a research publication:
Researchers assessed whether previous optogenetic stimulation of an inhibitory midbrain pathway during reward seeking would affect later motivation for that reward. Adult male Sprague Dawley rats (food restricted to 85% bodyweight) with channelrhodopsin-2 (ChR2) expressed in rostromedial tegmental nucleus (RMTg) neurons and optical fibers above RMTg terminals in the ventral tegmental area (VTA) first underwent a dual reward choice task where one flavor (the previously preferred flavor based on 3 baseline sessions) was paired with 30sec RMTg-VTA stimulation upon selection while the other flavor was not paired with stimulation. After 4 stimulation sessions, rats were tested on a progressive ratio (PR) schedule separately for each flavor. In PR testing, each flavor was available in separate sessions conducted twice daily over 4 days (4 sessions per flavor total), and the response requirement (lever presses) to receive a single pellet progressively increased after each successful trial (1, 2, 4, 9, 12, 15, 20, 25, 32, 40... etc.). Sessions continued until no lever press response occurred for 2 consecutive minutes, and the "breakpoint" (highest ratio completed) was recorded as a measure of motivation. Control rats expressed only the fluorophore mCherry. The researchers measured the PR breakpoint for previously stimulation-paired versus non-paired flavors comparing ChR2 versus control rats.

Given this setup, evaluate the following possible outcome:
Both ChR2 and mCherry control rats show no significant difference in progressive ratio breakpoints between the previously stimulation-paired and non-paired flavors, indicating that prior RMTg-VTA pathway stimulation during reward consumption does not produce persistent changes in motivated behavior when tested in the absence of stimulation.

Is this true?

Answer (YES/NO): NO